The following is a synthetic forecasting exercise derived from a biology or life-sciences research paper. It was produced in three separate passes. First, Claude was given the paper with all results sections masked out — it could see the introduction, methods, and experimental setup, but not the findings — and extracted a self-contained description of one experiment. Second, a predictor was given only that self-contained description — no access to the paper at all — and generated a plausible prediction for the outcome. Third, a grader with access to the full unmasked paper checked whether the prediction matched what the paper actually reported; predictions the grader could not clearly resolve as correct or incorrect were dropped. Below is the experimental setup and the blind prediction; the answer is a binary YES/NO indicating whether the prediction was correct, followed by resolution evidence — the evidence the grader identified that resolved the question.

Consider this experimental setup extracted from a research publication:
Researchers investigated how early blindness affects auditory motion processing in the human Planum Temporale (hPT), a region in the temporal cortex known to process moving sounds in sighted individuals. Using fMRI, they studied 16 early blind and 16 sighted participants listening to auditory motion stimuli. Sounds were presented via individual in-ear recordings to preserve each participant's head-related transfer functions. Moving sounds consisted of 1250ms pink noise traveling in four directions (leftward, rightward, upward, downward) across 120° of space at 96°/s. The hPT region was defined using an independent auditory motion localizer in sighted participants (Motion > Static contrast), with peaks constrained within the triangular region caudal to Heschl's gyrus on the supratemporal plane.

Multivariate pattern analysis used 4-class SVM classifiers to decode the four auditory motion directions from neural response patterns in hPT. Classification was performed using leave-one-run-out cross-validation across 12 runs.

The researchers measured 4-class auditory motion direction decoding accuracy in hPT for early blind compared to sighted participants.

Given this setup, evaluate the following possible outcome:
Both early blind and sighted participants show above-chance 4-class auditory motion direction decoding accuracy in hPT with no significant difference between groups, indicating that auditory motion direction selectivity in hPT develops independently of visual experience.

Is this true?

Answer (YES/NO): NO